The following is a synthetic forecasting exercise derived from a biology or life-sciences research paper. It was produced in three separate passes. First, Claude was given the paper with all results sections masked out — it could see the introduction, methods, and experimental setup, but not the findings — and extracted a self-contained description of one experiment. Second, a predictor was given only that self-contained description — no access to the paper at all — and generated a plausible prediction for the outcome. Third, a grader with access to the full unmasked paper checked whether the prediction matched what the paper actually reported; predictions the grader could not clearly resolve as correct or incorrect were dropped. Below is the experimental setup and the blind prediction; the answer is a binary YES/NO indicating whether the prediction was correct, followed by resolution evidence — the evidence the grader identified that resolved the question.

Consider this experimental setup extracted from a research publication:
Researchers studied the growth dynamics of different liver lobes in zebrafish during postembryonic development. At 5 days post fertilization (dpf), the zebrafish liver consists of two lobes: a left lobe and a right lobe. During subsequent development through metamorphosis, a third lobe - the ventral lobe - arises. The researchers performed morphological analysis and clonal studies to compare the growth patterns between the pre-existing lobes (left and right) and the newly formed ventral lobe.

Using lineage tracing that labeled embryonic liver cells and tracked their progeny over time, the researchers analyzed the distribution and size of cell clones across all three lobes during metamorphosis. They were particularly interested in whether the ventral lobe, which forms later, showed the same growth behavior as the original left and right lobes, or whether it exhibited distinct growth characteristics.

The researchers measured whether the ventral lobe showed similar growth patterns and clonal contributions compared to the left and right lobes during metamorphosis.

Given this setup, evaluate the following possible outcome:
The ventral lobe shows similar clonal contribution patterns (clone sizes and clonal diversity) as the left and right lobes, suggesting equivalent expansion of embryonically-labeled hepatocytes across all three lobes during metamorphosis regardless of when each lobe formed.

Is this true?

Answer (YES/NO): NO